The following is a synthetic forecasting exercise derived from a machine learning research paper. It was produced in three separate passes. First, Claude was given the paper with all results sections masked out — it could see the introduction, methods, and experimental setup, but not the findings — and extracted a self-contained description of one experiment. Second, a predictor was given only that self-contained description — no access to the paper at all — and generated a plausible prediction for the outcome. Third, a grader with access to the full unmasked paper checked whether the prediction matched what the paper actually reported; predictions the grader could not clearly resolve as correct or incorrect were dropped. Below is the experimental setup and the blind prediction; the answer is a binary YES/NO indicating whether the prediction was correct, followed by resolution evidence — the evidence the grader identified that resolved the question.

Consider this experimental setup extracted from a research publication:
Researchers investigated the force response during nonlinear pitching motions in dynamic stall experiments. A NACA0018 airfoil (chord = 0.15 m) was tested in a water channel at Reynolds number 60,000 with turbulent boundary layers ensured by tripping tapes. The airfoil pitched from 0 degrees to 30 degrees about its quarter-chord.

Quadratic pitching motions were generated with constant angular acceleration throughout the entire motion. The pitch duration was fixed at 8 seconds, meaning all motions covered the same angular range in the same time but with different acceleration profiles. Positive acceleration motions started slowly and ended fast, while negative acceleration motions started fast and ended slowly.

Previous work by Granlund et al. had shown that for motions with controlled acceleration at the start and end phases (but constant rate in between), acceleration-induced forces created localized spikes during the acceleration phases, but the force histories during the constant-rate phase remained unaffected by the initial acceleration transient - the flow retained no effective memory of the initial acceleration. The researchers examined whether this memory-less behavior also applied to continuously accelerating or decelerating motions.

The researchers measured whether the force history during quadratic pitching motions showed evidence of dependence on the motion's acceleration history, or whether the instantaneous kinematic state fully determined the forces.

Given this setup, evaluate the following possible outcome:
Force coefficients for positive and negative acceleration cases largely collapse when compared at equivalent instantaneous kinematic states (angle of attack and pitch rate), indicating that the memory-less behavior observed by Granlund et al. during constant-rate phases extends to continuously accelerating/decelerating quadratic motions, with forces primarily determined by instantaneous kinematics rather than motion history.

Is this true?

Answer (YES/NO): YES